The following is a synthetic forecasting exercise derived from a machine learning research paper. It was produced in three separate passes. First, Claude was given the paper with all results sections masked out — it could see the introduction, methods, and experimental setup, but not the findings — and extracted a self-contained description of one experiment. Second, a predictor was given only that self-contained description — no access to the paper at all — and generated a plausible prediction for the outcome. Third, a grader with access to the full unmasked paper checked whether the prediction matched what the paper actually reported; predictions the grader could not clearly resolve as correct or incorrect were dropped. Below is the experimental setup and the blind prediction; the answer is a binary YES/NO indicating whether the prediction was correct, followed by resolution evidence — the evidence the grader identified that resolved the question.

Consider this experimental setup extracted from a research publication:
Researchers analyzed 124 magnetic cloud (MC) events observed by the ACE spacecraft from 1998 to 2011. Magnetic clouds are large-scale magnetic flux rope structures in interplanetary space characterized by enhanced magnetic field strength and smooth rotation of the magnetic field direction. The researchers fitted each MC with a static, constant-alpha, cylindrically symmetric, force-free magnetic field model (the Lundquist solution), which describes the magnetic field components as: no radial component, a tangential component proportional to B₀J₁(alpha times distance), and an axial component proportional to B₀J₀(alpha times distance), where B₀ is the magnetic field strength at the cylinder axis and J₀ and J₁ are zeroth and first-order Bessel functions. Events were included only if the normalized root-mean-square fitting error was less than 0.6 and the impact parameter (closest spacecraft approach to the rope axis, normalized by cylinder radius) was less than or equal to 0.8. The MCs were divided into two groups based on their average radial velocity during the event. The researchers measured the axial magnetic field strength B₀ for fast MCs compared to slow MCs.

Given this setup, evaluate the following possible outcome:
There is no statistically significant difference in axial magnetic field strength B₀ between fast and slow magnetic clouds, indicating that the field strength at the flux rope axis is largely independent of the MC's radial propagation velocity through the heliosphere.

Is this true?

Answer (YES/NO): NO